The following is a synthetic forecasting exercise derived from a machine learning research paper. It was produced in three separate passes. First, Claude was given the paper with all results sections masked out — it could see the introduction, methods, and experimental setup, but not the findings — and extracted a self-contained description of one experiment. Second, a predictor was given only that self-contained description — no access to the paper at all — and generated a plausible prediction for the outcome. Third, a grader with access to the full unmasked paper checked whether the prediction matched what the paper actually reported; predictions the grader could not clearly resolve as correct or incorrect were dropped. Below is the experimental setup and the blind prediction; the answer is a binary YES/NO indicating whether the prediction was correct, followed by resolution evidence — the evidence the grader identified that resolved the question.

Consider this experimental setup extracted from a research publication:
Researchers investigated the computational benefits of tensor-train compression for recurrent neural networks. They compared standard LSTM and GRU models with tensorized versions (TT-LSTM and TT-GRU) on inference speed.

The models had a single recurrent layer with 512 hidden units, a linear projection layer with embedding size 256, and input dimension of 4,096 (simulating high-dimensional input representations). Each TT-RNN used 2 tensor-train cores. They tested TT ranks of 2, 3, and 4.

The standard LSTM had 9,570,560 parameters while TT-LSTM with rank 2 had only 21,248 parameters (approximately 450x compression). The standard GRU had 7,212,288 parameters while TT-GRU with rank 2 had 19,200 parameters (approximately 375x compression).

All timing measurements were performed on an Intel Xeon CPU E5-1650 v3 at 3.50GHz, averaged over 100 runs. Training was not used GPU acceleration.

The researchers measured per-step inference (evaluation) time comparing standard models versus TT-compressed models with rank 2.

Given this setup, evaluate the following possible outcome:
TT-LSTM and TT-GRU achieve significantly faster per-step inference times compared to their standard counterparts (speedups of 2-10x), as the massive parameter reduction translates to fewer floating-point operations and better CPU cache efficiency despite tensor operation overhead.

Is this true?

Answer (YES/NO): NO